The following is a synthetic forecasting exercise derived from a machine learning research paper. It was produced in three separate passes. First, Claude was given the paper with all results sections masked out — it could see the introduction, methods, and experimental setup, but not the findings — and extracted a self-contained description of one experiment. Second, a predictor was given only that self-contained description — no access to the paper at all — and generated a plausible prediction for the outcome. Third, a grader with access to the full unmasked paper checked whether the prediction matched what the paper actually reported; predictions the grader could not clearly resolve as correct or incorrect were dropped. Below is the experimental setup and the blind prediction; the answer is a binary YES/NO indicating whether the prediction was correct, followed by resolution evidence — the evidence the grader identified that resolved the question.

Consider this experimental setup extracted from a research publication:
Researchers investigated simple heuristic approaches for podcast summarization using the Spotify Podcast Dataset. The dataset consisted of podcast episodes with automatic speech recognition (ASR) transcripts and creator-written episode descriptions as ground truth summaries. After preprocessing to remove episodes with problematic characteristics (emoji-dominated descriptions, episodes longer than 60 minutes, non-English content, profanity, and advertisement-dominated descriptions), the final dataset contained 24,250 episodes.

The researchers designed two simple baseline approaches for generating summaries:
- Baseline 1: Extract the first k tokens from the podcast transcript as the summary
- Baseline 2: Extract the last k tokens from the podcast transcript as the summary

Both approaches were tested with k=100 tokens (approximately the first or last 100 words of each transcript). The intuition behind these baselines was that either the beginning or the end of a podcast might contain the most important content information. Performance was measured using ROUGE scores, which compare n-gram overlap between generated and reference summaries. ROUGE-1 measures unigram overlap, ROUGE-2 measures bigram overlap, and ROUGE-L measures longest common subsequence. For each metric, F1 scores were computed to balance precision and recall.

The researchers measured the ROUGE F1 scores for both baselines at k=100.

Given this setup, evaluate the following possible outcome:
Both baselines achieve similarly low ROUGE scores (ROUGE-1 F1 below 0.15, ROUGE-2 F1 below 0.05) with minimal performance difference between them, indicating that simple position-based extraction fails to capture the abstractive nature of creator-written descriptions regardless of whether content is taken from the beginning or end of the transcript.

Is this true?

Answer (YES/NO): NO